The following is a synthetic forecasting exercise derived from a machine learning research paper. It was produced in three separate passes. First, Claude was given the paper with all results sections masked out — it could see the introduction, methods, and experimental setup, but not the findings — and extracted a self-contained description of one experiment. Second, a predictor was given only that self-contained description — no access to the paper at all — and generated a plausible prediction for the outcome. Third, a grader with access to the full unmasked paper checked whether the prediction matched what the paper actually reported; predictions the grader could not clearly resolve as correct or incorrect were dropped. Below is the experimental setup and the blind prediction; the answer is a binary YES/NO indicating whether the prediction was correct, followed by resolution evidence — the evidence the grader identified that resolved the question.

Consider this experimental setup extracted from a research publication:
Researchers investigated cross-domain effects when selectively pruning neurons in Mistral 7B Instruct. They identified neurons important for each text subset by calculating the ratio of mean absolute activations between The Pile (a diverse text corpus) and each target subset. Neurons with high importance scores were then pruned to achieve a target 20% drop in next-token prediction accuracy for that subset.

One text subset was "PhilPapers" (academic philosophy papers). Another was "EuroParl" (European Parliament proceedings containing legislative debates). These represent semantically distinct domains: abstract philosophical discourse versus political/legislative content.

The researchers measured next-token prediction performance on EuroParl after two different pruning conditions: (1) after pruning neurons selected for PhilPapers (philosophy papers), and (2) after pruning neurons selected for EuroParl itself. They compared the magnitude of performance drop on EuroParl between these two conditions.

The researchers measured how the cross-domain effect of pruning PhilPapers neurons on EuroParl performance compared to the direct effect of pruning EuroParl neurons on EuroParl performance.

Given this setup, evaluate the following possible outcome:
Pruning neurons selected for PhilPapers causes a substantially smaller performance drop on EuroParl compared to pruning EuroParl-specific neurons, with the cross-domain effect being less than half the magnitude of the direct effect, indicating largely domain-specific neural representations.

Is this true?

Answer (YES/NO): NO